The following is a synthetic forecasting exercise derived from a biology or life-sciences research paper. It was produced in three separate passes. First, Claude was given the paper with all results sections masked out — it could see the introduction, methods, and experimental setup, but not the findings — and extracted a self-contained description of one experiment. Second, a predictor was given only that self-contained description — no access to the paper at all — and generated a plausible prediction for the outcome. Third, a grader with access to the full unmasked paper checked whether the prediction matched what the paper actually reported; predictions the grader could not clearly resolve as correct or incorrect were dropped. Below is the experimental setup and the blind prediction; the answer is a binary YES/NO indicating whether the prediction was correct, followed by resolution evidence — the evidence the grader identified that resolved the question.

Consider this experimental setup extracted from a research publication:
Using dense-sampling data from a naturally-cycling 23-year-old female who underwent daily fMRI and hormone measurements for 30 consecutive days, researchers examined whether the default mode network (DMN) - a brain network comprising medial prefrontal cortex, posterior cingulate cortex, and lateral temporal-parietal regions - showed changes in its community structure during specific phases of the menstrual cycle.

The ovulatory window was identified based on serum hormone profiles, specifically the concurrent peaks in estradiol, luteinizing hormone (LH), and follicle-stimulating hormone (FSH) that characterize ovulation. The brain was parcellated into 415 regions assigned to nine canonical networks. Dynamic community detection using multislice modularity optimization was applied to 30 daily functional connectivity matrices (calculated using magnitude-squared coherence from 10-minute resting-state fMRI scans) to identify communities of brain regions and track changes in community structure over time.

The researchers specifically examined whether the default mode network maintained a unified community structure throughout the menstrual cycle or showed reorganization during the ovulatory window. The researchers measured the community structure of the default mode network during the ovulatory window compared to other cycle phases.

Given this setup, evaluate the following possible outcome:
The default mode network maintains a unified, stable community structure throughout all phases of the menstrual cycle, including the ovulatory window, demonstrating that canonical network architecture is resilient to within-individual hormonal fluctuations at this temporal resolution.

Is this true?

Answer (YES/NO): NO